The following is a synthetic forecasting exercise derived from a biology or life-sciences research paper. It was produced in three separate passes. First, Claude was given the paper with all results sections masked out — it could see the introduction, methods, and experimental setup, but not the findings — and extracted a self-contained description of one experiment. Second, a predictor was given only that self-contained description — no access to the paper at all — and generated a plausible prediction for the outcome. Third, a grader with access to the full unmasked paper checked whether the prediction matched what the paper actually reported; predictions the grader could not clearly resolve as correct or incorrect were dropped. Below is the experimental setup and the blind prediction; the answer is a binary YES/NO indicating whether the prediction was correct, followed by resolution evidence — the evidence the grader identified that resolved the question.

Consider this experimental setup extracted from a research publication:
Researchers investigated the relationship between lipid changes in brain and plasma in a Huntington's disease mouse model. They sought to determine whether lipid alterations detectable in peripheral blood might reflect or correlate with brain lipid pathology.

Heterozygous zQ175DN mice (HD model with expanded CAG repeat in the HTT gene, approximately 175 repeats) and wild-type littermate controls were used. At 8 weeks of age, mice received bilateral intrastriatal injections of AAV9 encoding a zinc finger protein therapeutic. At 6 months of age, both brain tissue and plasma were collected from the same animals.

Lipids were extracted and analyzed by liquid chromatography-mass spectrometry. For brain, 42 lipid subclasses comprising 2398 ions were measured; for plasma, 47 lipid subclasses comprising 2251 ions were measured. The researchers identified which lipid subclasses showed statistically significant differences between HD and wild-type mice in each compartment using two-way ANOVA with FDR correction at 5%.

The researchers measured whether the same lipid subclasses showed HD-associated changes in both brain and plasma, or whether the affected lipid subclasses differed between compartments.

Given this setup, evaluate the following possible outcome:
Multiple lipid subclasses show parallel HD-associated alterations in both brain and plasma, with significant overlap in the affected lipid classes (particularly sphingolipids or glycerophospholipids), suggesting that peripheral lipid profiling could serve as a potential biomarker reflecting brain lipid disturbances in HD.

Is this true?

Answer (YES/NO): NO